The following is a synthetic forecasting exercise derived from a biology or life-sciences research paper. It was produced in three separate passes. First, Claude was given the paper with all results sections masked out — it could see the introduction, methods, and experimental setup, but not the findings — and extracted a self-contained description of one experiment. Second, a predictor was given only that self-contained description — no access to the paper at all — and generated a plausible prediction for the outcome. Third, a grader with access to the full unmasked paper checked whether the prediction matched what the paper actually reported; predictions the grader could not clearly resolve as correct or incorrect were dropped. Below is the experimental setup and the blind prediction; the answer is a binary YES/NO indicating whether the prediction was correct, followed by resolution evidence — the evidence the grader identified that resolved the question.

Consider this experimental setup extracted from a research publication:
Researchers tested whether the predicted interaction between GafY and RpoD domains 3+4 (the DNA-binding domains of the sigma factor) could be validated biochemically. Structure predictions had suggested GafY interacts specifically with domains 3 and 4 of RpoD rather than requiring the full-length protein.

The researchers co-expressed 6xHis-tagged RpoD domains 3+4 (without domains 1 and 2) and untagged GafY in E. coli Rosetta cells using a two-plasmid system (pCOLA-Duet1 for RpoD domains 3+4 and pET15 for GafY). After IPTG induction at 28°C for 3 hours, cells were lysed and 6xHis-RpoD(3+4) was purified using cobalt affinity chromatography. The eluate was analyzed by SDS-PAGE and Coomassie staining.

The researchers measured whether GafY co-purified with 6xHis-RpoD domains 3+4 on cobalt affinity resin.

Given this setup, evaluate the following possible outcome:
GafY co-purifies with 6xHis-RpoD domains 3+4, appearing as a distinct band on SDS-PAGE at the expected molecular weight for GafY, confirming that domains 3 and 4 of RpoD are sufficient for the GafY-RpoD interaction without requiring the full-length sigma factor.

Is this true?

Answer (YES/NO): YES